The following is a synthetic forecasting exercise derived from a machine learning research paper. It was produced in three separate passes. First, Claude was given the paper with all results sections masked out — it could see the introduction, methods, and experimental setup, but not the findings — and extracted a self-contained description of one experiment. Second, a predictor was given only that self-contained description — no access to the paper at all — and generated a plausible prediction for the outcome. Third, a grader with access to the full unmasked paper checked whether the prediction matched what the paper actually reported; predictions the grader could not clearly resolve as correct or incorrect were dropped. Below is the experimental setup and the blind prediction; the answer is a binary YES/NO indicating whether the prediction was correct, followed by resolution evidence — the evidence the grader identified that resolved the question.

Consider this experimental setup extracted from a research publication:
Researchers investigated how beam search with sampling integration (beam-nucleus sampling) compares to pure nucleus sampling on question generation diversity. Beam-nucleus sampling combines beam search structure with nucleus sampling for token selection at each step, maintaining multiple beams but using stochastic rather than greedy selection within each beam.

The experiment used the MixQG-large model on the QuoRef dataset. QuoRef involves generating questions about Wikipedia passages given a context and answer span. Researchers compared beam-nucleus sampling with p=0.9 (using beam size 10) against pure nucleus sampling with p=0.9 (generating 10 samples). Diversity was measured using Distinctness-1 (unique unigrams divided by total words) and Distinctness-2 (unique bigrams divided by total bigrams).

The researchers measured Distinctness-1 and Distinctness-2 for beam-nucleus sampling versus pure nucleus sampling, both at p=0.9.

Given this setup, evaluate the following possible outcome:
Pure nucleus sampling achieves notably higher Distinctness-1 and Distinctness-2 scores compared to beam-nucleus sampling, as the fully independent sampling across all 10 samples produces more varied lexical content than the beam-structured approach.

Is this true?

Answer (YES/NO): YES